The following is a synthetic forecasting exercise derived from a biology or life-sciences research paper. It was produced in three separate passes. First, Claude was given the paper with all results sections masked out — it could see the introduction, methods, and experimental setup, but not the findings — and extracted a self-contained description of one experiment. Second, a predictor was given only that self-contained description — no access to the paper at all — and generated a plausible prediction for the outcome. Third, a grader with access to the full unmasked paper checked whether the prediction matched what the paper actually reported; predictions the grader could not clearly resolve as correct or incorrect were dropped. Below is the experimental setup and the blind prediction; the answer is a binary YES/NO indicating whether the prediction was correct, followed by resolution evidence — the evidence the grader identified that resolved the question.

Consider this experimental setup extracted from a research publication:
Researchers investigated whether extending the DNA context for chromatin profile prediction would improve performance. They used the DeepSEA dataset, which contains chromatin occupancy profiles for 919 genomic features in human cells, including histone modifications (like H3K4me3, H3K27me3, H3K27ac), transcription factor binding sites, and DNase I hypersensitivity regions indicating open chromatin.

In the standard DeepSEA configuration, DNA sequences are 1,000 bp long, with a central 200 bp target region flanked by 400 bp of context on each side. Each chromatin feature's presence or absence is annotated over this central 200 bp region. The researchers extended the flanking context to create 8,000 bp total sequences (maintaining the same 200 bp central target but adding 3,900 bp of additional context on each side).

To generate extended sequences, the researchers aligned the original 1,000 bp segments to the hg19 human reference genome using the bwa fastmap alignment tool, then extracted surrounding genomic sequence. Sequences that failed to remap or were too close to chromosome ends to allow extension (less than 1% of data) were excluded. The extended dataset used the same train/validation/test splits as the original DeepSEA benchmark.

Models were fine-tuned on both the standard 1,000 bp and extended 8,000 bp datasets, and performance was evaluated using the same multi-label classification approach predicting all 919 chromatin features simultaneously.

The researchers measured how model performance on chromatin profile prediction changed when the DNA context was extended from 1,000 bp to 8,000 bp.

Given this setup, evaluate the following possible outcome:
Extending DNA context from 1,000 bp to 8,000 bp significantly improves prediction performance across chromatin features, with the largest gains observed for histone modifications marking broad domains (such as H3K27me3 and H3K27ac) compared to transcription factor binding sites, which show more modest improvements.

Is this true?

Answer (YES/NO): NO